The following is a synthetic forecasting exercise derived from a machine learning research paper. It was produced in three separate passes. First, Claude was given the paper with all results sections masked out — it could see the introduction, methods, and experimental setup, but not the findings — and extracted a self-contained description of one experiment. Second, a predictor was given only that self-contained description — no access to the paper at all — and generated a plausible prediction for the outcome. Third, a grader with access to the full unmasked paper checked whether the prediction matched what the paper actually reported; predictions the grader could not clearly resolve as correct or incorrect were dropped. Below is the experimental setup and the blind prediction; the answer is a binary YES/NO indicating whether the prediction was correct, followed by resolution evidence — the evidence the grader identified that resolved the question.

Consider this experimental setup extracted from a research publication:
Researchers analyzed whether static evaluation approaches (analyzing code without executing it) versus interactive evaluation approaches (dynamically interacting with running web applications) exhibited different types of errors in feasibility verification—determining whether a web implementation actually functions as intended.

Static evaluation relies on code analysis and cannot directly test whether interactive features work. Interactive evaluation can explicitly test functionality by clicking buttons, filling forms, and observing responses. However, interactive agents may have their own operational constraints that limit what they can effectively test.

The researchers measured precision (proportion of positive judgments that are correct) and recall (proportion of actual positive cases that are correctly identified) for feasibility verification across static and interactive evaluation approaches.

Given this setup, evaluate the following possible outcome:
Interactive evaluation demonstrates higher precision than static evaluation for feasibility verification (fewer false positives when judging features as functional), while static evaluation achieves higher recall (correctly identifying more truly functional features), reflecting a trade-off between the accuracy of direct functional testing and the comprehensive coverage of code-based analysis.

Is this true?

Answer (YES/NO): YES